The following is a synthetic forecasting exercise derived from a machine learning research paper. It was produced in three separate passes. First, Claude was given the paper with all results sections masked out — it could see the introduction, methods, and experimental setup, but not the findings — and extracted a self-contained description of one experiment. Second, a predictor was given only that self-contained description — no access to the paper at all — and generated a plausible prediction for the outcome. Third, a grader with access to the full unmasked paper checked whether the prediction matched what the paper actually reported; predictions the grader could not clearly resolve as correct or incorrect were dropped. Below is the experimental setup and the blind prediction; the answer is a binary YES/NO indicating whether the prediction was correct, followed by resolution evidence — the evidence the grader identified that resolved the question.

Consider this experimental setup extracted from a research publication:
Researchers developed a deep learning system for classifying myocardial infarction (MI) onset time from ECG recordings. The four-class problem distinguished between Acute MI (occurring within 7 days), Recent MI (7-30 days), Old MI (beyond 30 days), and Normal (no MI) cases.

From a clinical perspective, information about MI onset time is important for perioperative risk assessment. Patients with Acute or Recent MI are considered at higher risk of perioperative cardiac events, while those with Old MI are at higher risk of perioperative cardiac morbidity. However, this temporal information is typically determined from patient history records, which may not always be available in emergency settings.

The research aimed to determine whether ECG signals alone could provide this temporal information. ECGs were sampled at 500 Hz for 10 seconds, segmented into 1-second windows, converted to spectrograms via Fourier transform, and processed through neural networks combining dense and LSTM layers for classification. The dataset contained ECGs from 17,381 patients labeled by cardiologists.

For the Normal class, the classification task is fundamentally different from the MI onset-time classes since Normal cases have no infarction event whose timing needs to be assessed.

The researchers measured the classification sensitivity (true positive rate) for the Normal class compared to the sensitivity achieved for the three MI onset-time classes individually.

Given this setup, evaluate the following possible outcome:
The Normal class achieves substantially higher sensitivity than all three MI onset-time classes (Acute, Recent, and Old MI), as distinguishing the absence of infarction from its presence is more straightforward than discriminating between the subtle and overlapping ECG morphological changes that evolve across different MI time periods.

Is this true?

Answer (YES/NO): YES